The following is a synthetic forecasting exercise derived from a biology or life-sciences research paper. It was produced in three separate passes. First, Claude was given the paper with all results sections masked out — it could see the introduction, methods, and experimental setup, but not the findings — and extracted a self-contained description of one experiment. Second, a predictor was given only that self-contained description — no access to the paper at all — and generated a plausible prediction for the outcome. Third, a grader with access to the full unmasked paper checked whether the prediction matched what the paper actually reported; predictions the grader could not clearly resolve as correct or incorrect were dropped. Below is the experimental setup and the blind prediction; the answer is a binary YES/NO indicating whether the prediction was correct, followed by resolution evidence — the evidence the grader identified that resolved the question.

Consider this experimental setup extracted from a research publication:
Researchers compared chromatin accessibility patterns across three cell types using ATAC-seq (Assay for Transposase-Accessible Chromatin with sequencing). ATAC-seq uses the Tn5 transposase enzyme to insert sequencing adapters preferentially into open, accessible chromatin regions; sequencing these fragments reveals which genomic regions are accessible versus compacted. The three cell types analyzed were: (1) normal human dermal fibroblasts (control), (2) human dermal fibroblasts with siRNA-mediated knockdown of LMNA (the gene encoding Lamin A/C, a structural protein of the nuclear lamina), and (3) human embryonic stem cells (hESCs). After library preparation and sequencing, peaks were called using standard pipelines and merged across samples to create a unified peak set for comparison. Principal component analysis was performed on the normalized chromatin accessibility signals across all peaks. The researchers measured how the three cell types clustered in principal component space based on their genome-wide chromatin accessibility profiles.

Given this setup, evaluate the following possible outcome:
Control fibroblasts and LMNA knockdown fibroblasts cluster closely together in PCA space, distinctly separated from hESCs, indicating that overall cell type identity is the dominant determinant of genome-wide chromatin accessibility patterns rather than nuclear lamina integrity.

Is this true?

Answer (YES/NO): NO